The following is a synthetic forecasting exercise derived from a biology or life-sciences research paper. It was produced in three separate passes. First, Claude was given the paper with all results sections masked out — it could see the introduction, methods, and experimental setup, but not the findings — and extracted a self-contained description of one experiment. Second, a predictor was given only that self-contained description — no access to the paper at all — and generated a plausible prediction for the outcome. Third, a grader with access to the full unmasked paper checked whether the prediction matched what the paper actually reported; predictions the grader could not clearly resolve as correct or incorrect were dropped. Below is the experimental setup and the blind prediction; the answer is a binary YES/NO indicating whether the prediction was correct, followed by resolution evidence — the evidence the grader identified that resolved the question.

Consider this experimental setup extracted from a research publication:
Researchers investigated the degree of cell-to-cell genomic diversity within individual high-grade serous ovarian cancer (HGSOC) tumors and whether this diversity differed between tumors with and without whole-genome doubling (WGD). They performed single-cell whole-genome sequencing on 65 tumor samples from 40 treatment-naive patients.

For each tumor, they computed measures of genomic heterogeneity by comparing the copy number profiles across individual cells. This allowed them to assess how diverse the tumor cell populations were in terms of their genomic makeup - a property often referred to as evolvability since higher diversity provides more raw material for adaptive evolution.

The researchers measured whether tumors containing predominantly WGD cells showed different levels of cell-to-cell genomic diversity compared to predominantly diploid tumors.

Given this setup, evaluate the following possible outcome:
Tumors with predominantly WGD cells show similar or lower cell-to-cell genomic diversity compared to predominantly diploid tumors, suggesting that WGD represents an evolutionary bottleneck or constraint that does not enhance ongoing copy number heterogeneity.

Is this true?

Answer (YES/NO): NO